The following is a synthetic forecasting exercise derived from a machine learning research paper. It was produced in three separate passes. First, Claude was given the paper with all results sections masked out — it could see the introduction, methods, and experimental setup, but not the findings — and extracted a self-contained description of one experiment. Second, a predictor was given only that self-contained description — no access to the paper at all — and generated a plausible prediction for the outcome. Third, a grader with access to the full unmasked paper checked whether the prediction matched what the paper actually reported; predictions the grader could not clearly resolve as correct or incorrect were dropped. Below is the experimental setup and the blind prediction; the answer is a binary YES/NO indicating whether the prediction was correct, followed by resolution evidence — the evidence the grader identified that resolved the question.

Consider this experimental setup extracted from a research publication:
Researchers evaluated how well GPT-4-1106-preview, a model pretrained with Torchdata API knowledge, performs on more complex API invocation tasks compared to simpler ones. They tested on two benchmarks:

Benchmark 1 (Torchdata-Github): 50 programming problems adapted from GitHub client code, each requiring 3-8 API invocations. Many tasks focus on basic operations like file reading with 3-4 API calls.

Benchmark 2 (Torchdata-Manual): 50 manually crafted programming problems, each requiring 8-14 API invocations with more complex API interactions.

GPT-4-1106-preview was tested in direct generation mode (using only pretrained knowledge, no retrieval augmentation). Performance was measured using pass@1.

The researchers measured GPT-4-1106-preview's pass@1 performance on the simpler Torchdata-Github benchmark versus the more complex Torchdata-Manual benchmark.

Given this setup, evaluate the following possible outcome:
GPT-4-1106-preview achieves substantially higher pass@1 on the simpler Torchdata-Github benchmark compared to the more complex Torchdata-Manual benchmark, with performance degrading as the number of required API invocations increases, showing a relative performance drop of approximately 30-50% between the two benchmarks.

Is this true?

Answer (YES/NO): NO